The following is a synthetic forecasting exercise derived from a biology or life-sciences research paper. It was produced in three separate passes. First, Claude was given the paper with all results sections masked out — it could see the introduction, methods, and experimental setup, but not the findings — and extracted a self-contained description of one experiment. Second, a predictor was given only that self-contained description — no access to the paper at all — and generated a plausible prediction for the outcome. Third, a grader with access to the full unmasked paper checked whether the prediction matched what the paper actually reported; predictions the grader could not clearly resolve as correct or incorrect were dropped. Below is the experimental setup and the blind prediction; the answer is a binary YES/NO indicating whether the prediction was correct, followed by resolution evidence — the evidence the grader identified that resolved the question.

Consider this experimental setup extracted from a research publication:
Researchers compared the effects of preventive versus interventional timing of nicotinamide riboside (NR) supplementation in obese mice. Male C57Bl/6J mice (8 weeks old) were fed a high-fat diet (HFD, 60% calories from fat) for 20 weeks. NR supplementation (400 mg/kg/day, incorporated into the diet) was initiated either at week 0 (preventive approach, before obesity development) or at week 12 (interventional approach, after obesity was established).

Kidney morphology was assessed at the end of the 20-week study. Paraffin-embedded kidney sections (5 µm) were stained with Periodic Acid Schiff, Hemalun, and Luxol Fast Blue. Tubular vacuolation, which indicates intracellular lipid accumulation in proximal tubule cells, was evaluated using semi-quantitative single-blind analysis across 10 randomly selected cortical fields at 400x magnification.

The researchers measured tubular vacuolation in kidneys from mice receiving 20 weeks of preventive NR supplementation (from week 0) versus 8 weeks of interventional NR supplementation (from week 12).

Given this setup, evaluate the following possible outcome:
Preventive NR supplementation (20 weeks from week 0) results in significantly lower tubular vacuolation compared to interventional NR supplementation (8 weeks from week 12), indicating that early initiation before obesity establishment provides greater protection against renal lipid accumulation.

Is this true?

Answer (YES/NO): NO